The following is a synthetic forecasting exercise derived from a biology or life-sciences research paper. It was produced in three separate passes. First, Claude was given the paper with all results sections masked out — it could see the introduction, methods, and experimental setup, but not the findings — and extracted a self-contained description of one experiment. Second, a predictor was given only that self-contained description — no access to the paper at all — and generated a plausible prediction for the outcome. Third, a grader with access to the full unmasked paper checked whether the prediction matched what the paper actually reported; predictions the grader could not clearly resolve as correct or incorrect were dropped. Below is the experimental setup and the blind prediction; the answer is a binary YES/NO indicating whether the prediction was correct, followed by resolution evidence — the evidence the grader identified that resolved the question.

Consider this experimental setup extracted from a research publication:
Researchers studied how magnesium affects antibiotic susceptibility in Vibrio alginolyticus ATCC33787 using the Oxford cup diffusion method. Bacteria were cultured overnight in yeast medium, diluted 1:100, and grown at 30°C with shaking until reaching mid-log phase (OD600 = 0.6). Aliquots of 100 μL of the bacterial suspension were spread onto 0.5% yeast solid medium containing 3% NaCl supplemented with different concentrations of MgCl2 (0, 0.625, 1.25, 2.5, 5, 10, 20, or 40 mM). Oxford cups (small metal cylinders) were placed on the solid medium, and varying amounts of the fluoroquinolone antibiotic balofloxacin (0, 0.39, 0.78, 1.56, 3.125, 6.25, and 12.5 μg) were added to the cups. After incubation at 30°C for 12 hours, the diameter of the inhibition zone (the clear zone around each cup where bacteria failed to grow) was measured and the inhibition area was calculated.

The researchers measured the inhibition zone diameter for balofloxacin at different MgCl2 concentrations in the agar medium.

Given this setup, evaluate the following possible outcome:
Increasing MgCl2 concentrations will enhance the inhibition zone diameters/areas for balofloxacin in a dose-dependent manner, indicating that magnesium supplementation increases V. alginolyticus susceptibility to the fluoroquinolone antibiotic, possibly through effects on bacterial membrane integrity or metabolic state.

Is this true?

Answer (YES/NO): NO